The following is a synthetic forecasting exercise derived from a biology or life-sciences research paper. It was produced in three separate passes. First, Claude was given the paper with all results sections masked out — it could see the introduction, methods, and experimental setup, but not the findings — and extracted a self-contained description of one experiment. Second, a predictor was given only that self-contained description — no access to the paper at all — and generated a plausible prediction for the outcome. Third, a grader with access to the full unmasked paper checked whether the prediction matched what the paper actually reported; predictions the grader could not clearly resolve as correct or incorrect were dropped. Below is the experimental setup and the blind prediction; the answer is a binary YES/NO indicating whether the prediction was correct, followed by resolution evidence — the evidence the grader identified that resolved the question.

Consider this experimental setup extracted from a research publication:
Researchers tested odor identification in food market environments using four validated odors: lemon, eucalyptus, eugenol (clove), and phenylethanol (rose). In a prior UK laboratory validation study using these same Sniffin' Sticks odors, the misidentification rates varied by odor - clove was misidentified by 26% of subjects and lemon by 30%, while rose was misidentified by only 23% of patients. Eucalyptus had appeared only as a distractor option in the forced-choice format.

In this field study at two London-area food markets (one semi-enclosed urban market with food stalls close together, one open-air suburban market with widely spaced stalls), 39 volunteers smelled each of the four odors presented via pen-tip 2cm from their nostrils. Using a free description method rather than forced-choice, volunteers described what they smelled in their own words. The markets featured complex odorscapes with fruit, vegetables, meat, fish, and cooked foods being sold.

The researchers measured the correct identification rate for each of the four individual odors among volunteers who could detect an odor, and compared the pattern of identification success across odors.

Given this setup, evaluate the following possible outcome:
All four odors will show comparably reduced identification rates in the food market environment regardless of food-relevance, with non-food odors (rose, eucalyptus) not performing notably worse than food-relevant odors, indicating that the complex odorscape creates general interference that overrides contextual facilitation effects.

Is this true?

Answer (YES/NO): NO